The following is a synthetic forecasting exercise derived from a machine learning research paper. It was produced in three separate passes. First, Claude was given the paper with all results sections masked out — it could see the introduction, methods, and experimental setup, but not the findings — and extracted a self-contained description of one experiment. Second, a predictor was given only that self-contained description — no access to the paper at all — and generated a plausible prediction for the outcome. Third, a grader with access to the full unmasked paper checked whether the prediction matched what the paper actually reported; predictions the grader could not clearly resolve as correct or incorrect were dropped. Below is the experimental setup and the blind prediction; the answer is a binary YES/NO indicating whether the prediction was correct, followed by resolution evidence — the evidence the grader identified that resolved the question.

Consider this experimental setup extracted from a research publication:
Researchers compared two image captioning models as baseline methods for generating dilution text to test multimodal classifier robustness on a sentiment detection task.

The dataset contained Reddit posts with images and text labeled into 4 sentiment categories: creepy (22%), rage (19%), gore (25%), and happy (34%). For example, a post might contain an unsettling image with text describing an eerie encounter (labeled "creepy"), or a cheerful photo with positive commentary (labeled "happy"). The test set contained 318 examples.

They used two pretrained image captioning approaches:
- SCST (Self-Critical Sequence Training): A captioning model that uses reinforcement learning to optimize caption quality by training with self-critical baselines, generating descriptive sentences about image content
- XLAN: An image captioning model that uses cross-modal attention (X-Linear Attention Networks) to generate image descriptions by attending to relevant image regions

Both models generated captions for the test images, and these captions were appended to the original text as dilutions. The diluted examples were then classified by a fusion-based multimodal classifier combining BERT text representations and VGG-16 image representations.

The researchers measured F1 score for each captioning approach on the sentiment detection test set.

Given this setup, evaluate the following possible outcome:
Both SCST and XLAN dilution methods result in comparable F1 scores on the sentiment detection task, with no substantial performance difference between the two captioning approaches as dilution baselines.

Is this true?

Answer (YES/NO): YES